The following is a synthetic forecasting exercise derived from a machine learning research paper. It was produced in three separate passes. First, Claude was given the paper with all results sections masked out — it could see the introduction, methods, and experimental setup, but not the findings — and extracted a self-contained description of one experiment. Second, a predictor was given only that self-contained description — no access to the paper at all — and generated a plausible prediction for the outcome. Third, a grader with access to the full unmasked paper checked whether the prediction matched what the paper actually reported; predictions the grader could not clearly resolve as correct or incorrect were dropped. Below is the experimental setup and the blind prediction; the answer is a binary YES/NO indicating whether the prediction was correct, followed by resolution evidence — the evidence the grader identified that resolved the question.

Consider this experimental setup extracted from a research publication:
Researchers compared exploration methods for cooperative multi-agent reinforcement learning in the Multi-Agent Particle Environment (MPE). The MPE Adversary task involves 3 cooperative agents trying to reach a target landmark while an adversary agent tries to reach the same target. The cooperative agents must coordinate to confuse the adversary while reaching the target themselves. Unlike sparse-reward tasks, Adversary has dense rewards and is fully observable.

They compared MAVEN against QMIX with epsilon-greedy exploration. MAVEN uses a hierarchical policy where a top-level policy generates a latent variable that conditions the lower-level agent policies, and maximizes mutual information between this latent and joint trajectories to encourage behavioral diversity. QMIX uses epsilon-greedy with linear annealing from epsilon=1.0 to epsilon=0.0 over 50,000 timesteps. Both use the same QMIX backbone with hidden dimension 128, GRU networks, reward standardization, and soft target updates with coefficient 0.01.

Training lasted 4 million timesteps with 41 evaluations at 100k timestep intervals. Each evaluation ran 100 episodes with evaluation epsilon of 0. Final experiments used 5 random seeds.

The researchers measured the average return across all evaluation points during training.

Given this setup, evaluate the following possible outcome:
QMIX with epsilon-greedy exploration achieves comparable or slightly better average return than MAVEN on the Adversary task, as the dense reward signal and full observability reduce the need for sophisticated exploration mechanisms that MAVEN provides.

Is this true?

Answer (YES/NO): NO